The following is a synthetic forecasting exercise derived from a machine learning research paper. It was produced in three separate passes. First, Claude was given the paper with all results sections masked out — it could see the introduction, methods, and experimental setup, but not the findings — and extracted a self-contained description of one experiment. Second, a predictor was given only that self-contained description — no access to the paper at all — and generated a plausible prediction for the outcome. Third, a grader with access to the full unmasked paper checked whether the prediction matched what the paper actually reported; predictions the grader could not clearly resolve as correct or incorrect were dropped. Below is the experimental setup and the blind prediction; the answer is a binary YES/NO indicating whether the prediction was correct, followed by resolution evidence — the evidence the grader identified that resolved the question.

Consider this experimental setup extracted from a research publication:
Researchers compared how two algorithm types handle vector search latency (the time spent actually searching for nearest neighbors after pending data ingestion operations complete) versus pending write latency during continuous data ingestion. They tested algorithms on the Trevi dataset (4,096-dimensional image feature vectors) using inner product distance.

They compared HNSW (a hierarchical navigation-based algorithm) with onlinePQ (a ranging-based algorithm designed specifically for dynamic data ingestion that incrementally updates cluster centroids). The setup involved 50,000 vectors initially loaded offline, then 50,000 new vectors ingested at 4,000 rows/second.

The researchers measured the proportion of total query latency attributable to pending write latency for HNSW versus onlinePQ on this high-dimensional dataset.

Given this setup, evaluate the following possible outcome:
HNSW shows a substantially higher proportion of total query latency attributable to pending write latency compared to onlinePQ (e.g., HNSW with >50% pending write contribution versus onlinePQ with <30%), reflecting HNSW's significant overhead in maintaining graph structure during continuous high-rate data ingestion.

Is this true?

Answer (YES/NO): NO